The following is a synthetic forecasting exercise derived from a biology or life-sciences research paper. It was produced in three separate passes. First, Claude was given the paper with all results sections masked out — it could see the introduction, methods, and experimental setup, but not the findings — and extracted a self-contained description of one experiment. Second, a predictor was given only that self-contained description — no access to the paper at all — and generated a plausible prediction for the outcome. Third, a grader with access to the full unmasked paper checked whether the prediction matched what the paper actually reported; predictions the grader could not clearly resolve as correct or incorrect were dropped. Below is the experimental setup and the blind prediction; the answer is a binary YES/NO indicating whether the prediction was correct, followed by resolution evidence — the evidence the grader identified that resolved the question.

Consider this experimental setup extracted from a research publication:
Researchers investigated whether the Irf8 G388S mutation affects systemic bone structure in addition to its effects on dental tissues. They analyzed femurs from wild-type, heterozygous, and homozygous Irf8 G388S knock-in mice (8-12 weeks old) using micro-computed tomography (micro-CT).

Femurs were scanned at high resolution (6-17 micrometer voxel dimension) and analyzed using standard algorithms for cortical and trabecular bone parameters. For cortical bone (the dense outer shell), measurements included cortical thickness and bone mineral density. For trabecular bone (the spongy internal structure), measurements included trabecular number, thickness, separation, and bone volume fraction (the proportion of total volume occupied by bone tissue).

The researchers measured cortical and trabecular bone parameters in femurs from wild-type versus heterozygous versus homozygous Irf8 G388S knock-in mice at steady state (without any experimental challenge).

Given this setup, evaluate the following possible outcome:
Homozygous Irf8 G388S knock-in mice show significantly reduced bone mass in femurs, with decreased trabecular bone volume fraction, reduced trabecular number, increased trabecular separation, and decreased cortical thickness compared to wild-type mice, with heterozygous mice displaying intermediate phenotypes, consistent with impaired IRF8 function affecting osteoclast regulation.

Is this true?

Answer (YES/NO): NO